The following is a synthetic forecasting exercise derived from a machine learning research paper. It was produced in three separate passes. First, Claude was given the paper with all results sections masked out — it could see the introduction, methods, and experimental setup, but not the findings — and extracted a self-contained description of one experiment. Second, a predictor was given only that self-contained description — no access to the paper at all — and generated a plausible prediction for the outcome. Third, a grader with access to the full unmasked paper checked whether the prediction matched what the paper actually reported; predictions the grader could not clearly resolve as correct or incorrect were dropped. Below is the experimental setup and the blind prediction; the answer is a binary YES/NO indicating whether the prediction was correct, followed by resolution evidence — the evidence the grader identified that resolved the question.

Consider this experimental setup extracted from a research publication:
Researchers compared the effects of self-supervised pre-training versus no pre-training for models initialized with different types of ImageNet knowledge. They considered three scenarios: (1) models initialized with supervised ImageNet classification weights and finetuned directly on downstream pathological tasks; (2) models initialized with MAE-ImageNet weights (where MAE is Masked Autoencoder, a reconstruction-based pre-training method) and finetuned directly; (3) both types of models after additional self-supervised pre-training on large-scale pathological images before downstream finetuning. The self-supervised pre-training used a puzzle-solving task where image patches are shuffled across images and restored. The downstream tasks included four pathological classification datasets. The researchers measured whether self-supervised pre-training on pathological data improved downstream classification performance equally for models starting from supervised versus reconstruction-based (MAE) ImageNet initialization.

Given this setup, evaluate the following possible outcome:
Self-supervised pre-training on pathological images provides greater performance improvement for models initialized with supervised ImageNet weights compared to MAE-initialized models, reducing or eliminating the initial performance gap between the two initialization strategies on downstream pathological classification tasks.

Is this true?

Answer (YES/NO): NO